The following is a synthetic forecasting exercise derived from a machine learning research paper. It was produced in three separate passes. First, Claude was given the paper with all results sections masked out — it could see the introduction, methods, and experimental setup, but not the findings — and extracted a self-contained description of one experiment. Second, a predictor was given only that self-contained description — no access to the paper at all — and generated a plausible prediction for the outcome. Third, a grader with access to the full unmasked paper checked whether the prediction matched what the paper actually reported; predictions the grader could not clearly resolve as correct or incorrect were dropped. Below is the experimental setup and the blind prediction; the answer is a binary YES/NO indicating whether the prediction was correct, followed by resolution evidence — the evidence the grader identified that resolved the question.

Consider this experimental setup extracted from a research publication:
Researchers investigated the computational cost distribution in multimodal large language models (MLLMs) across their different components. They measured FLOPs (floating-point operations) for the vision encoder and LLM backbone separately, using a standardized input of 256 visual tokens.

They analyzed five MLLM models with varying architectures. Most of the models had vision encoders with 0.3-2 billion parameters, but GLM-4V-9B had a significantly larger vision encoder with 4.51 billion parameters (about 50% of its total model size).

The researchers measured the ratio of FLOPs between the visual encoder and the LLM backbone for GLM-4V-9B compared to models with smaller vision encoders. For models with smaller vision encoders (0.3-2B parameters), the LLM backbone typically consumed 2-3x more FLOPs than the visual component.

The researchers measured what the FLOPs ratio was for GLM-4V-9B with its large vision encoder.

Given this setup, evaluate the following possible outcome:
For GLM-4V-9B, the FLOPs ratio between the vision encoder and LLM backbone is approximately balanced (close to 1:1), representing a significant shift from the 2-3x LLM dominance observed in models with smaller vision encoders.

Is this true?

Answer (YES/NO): NO